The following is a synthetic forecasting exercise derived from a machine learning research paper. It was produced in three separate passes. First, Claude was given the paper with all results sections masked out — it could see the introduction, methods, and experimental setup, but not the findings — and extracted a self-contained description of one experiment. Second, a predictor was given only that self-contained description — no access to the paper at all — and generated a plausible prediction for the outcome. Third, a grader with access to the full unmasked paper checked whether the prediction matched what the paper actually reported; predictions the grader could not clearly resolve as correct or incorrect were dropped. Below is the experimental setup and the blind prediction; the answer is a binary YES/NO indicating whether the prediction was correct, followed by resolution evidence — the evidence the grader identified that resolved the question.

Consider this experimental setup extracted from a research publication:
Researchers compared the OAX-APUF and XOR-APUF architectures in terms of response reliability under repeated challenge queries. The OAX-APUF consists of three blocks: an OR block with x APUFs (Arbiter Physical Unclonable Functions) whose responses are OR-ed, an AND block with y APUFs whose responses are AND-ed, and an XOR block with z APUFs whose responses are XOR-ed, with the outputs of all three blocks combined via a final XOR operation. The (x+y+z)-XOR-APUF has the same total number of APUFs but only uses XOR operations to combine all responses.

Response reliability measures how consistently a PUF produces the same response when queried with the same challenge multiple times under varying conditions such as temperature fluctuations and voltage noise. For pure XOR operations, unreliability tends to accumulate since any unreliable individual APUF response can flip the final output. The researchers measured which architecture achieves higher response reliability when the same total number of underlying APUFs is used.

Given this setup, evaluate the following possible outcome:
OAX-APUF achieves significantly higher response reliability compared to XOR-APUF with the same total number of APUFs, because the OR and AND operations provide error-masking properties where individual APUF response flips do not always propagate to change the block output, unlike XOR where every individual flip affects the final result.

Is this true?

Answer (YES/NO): YES